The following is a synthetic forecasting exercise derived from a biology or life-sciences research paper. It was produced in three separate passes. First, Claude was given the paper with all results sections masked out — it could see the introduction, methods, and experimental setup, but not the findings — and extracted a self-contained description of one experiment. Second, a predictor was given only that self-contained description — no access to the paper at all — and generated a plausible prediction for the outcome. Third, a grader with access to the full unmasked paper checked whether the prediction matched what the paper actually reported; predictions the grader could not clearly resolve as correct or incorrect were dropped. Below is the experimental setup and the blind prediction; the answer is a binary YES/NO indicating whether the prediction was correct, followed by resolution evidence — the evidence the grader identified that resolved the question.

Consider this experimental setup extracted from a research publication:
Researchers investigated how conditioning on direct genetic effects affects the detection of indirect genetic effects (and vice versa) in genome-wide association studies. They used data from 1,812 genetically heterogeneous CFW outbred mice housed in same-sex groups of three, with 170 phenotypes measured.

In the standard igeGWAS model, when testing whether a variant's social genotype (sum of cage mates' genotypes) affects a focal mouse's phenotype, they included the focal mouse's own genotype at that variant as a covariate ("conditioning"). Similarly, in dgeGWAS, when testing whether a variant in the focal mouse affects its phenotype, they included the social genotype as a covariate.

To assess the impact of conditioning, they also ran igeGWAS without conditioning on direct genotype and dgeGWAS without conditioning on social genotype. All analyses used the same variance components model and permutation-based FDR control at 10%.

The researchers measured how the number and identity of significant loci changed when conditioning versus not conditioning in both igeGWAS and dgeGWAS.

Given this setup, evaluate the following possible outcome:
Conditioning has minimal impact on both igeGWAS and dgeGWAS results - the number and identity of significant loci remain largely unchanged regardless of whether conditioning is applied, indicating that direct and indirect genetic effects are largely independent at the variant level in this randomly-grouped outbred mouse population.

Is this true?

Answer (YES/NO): NO